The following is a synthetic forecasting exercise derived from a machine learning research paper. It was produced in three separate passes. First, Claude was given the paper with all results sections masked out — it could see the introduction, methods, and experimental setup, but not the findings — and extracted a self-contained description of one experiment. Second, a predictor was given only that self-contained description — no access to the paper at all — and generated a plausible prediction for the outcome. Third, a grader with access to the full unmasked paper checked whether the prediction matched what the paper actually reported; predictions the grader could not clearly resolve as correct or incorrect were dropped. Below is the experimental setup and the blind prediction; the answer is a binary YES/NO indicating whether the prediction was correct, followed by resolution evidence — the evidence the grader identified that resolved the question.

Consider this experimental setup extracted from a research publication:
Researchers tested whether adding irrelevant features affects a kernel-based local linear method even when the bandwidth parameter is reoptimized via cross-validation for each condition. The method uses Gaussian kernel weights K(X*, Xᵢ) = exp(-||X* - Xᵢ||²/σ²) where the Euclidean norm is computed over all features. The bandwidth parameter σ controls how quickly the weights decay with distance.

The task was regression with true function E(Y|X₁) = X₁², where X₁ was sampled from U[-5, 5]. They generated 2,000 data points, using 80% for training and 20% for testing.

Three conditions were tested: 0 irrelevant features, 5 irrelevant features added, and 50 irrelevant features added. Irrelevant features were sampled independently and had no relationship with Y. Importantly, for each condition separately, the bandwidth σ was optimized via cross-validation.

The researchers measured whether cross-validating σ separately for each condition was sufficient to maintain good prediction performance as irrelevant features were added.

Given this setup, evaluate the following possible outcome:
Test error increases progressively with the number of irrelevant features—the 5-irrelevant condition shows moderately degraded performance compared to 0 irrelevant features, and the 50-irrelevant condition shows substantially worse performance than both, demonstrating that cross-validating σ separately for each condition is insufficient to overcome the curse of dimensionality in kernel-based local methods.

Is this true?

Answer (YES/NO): NO